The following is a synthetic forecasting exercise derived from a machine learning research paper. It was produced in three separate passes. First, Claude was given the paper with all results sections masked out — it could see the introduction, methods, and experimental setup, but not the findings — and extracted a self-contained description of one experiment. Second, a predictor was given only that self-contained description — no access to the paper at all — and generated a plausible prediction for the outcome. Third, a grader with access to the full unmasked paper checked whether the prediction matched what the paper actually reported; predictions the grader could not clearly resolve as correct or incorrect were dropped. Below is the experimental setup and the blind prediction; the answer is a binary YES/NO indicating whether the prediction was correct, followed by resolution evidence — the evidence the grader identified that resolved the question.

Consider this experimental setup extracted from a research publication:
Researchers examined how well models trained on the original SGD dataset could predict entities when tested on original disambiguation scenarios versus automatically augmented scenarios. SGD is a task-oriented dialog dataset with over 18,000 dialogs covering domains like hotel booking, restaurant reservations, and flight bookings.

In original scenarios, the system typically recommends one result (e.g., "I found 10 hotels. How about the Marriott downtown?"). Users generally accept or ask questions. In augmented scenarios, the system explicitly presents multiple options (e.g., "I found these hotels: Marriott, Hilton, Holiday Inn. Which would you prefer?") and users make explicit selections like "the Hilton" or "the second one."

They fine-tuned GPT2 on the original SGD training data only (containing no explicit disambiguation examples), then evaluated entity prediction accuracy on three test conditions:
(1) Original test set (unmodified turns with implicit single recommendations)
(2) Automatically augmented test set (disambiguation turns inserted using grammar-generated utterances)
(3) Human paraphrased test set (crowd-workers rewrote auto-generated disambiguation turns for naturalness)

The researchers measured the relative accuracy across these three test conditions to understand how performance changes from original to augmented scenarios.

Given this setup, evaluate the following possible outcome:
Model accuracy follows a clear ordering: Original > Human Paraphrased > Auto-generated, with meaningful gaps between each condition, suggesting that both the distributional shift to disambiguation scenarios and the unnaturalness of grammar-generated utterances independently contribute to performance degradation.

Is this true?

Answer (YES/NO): NO